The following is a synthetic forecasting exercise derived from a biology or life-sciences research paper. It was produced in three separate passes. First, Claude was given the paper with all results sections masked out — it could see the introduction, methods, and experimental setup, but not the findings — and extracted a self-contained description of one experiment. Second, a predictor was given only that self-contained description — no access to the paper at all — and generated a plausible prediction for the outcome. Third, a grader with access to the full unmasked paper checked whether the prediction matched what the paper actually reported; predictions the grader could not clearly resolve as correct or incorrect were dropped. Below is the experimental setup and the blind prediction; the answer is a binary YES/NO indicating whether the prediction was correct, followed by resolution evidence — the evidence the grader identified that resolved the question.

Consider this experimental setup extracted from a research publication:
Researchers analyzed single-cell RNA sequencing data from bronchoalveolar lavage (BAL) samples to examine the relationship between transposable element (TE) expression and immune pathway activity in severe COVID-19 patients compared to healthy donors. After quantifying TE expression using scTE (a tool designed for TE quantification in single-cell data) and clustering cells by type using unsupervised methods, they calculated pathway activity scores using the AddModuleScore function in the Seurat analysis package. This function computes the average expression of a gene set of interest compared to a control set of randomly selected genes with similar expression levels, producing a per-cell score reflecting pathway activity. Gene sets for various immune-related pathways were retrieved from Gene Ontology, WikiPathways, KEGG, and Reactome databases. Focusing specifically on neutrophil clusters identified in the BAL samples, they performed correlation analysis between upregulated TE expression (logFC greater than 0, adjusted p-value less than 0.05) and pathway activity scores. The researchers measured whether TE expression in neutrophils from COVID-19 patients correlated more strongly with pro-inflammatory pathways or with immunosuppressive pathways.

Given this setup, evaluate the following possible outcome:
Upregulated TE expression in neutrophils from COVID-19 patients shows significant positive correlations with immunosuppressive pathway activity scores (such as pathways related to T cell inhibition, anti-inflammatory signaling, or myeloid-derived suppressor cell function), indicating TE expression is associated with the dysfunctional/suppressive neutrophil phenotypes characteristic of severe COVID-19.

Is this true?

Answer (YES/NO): NO